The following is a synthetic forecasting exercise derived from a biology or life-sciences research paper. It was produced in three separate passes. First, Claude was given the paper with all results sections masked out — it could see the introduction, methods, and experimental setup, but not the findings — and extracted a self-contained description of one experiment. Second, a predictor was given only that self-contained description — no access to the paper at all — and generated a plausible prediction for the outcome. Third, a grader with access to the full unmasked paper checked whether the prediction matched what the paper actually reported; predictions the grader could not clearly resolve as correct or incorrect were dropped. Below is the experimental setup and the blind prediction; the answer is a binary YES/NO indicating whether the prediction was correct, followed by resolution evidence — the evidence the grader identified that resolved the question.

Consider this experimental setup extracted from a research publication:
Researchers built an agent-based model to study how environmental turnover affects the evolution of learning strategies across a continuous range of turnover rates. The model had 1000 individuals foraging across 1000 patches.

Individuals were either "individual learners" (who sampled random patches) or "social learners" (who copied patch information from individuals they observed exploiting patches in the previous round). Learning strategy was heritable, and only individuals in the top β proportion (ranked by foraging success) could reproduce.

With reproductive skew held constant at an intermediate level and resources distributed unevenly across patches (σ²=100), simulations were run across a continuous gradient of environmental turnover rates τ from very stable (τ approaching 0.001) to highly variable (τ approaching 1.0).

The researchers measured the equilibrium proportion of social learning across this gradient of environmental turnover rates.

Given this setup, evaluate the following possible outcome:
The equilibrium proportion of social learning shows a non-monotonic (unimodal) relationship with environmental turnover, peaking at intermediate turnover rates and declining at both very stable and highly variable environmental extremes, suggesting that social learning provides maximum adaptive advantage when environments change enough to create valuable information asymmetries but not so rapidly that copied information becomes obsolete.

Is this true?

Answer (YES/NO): NO